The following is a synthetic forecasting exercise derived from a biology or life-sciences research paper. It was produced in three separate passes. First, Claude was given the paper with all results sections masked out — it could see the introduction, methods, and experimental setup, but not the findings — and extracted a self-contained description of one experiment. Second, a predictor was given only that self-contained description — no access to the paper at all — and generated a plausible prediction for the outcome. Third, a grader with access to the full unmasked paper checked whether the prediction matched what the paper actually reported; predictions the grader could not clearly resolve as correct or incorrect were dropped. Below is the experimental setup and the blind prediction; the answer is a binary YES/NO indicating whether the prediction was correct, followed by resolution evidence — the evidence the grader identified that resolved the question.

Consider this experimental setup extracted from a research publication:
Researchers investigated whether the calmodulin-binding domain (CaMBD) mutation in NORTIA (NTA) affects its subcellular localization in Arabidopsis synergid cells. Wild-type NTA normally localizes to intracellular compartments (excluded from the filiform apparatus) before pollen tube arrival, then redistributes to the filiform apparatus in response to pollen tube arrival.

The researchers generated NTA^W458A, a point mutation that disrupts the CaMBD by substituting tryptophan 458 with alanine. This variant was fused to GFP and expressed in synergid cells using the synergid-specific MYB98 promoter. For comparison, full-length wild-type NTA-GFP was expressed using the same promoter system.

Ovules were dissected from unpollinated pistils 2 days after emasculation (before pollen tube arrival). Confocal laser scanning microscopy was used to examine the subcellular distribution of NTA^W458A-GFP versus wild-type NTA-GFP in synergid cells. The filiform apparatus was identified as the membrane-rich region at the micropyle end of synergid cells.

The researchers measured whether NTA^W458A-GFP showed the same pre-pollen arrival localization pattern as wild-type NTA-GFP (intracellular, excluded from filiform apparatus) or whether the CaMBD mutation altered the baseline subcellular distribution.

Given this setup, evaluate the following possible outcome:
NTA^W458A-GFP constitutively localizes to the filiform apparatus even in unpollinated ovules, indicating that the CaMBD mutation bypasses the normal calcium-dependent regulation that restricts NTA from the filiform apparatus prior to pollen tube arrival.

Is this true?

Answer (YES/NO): NO